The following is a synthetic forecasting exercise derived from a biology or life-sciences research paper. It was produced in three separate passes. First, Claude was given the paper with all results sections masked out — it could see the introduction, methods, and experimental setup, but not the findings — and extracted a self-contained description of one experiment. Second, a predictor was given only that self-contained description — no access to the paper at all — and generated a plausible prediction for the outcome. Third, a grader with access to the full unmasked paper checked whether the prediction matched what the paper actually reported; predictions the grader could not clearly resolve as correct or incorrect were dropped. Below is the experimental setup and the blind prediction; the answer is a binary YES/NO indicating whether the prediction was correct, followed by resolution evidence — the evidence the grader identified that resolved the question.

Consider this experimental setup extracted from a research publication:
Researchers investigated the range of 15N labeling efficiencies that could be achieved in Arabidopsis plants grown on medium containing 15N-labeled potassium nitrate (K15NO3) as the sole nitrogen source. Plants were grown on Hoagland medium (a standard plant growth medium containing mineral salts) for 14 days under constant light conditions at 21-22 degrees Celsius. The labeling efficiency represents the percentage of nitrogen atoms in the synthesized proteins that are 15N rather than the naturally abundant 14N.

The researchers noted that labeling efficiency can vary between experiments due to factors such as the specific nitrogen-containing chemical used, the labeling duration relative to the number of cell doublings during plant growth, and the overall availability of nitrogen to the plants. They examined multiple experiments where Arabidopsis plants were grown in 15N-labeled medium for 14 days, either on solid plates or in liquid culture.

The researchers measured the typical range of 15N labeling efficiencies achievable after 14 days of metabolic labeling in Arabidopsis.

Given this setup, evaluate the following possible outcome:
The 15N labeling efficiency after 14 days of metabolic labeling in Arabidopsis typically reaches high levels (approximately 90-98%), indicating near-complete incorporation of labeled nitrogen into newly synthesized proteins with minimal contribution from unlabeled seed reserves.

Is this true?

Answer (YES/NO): NO